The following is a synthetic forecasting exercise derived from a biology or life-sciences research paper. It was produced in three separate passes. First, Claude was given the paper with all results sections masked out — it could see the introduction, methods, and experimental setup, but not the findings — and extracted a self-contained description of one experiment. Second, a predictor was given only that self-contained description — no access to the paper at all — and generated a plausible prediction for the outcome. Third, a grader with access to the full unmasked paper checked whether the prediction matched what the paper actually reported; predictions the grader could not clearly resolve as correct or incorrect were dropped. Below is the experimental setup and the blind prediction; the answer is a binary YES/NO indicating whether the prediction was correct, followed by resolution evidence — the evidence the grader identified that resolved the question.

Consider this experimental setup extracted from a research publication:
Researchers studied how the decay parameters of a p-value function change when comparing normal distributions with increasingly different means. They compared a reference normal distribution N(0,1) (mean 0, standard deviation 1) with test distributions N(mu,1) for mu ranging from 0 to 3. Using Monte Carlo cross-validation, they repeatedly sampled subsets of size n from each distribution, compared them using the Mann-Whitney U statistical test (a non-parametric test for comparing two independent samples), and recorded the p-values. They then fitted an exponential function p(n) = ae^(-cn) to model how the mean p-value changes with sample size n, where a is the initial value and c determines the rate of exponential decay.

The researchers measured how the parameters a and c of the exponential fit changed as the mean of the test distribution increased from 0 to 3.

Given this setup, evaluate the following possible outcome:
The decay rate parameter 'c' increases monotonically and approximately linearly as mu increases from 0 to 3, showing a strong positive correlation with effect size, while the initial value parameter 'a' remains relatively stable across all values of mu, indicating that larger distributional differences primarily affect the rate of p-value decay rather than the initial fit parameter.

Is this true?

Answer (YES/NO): NO